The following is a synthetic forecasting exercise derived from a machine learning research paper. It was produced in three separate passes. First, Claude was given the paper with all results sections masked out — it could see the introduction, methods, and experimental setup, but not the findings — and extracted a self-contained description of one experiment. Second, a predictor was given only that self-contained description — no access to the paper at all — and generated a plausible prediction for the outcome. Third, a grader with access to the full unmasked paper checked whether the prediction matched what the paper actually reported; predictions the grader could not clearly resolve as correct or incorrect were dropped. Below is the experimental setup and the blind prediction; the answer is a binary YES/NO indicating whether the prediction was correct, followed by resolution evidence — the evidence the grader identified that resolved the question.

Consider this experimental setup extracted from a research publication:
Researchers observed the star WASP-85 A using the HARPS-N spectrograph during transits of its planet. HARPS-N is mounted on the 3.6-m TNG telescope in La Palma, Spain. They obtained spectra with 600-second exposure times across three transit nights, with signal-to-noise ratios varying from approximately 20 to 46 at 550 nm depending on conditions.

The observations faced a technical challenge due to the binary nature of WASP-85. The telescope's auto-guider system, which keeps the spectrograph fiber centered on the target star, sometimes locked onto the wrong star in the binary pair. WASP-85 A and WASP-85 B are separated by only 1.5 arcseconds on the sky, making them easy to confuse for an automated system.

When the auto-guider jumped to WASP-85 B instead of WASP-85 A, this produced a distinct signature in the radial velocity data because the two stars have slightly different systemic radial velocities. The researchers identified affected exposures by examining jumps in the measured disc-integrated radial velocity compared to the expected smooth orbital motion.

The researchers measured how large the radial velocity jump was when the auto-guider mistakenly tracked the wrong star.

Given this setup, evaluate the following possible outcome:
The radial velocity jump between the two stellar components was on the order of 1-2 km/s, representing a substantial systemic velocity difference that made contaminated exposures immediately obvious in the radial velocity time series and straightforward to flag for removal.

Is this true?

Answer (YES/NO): NO